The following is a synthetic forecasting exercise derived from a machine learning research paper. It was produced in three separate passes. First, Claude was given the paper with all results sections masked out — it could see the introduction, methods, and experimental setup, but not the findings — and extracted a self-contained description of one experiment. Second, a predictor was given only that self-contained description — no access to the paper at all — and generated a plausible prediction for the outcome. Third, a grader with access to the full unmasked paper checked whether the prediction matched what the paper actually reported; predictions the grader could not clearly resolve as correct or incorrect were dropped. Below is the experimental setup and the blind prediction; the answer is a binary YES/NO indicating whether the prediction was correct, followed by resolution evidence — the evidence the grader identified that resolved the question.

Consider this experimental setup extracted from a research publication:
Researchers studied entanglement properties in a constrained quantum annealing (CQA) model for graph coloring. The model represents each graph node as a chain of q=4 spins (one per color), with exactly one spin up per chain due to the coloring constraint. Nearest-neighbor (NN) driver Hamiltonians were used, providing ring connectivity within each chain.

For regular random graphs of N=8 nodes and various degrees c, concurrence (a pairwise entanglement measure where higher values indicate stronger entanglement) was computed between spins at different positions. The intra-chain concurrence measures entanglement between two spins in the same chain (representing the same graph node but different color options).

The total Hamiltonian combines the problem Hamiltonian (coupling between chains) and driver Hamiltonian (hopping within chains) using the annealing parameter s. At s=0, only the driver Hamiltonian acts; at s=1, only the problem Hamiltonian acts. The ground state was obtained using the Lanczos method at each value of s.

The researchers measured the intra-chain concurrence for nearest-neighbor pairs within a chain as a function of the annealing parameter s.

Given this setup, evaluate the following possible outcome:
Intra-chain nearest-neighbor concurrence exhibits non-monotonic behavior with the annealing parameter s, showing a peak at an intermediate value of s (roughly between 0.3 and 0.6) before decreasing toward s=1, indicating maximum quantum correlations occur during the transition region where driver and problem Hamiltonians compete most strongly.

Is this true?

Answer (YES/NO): NO